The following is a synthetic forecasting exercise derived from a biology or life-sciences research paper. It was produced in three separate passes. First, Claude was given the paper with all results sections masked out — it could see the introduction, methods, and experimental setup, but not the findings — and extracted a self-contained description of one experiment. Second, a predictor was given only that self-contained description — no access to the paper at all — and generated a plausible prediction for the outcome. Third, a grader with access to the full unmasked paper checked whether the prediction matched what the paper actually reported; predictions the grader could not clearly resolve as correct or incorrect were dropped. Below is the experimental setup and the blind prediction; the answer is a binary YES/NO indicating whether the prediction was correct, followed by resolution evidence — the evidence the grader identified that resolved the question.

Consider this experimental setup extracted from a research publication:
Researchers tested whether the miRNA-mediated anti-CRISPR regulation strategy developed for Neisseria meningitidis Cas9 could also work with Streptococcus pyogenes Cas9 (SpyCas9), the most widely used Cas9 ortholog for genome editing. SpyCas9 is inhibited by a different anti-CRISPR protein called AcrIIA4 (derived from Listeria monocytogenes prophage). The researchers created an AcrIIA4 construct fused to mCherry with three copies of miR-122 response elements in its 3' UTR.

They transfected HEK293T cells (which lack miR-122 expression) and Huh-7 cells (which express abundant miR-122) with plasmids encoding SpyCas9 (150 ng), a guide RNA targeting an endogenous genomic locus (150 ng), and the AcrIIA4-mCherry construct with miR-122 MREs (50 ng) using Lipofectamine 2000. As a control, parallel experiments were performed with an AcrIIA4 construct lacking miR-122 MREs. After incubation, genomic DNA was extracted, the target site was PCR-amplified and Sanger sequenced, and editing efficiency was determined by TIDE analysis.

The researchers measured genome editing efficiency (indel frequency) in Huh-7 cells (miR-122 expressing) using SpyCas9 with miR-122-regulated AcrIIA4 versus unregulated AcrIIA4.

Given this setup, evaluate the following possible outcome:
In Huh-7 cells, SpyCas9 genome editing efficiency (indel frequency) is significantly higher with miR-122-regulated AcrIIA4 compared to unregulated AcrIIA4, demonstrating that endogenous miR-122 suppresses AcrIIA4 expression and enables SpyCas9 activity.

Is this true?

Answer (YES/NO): YES